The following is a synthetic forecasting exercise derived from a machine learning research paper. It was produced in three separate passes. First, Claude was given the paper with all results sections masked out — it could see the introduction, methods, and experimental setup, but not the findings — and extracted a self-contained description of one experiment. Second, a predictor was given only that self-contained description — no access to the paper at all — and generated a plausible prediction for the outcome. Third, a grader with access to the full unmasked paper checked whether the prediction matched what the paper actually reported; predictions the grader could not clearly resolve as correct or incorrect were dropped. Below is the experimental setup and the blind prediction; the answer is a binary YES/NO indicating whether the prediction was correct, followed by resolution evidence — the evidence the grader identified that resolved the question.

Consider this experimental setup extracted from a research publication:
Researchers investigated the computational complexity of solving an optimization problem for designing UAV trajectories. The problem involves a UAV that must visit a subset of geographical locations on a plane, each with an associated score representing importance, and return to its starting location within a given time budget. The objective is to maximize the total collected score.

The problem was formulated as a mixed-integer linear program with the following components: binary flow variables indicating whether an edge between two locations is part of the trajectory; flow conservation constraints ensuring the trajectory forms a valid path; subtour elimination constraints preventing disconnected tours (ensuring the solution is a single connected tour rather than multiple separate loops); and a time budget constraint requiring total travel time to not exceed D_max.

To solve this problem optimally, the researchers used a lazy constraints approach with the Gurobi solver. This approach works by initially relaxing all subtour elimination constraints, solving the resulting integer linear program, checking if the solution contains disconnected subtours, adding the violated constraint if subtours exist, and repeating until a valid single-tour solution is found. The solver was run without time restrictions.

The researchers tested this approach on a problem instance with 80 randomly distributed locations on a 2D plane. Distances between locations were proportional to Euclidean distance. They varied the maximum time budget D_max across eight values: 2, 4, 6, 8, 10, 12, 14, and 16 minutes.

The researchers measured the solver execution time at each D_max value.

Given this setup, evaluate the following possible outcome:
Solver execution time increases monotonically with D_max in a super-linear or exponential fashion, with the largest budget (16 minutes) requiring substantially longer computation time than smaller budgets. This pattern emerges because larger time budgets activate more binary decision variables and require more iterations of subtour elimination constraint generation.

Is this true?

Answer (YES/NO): NO